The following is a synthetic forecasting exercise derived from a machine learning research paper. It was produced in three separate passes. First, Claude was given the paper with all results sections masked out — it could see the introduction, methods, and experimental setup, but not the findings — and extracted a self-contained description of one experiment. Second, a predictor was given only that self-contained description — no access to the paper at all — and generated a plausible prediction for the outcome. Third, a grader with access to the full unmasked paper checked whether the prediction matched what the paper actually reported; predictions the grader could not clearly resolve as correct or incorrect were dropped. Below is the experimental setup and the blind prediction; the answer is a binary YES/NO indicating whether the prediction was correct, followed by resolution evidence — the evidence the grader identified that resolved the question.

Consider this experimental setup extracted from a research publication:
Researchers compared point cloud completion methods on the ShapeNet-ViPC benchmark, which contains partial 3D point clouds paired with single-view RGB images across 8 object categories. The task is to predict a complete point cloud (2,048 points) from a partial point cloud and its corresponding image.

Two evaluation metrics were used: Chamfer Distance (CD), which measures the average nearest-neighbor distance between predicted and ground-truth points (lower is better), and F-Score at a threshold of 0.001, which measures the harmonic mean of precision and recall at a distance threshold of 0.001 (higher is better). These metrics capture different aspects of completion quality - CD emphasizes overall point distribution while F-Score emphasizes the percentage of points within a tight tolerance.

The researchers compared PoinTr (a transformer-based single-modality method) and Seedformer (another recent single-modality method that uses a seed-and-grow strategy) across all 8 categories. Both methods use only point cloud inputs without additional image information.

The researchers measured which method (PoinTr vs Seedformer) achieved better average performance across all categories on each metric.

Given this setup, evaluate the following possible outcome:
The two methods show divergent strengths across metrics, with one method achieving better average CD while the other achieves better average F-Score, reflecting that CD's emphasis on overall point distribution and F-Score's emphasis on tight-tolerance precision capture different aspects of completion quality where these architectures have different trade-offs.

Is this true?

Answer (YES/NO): YES